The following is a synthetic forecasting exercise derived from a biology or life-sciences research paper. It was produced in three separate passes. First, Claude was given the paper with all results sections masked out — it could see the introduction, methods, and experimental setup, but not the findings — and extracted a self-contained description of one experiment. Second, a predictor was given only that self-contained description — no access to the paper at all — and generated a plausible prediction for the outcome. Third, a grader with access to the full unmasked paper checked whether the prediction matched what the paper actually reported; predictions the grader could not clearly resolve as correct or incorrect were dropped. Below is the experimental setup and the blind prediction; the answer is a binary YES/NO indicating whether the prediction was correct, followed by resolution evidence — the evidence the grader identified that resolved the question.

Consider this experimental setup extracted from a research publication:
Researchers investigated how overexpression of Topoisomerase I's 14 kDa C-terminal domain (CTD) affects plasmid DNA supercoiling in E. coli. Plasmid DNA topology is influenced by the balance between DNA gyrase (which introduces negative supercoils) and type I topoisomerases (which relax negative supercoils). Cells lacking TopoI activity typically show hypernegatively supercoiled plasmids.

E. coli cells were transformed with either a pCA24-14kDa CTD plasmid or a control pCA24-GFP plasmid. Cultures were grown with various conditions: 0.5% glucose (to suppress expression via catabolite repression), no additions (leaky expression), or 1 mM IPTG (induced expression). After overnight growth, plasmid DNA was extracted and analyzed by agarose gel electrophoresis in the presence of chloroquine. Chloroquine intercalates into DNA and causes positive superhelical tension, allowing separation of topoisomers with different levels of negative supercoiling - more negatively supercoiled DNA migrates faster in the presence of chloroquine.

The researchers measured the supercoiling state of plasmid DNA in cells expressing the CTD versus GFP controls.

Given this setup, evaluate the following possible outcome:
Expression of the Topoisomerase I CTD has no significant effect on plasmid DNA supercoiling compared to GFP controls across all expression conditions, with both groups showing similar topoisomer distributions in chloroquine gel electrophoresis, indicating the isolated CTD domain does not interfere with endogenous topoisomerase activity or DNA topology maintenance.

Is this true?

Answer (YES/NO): NO